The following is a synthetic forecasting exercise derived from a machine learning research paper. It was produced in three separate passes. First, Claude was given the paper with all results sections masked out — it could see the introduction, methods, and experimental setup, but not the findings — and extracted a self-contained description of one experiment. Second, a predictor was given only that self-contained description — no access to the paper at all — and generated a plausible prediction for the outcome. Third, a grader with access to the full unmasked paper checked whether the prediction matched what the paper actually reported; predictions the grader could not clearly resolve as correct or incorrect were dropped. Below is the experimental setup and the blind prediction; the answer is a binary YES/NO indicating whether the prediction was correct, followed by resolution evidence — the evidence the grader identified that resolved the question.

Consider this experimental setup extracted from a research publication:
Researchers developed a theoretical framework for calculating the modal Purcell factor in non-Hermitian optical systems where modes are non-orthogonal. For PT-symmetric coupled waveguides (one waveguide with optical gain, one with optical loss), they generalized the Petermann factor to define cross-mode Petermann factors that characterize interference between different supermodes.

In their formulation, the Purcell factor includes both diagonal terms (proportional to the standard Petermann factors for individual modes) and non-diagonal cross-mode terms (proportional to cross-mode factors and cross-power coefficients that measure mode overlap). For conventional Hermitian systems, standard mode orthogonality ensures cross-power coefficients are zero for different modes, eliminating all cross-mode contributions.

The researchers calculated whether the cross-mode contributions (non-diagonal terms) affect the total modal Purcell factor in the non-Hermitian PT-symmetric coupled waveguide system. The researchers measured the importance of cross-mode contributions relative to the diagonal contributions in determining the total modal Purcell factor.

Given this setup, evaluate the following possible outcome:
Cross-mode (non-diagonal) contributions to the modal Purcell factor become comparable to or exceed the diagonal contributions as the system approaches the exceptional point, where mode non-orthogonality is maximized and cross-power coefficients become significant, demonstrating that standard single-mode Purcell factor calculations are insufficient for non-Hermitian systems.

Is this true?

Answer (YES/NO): NO